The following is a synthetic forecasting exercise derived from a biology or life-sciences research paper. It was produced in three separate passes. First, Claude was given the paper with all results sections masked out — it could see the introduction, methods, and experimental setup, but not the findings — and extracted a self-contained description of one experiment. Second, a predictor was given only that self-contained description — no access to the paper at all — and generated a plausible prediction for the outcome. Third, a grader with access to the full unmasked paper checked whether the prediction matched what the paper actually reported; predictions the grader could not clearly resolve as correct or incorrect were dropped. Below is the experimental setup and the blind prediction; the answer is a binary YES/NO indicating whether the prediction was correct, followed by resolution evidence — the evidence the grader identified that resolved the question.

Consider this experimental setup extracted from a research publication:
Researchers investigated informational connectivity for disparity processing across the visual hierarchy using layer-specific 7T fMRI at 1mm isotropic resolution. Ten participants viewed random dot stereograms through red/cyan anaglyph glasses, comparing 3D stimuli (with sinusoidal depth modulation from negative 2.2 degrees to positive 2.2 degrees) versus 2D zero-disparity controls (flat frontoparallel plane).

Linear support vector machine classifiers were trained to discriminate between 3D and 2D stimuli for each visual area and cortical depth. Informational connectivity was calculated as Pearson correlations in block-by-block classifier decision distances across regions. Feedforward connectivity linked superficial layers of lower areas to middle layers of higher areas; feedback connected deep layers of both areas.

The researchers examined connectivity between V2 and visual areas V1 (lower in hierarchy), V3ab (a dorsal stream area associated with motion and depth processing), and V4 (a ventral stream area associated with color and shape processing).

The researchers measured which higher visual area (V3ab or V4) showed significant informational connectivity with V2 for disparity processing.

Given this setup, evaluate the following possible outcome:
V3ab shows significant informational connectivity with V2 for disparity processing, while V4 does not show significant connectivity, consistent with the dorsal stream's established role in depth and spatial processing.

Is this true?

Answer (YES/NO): YES